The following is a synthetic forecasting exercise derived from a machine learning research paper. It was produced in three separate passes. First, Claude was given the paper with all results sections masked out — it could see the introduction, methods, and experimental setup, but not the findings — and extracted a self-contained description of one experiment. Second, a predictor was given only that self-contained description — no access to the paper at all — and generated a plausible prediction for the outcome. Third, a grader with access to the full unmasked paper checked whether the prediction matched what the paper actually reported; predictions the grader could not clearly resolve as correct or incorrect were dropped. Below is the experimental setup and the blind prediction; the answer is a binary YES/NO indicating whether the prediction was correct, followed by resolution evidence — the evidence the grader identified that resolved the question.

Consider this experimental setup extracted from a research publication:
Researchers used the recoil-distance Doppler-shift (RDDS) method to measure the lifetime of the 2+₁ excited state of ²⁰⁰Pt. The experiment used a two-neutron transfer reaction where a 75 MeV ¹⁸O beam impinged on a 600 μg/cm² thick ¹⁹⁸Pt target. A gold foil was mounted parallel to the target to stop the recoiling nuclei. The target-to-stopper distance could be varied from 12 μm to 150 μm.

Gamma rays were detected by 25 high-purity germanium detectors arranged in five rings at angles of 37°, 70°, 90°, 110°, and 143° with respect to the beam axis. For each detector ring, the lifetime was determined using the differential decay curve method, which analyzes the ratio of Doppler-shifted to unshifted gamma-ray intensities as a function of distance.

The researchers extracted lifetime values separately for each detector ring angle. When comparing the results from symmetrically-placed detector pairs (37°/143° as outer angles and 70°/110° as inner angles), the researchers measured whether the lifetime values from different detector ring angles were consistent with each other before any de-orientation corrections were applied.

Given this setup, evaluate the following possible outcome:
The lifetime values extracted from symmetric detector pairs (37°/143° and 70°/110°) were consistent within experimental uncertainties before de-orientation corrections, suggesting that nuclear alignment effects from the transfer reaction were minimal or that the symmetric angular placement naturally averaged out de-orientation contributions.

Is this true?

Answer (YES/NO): NO